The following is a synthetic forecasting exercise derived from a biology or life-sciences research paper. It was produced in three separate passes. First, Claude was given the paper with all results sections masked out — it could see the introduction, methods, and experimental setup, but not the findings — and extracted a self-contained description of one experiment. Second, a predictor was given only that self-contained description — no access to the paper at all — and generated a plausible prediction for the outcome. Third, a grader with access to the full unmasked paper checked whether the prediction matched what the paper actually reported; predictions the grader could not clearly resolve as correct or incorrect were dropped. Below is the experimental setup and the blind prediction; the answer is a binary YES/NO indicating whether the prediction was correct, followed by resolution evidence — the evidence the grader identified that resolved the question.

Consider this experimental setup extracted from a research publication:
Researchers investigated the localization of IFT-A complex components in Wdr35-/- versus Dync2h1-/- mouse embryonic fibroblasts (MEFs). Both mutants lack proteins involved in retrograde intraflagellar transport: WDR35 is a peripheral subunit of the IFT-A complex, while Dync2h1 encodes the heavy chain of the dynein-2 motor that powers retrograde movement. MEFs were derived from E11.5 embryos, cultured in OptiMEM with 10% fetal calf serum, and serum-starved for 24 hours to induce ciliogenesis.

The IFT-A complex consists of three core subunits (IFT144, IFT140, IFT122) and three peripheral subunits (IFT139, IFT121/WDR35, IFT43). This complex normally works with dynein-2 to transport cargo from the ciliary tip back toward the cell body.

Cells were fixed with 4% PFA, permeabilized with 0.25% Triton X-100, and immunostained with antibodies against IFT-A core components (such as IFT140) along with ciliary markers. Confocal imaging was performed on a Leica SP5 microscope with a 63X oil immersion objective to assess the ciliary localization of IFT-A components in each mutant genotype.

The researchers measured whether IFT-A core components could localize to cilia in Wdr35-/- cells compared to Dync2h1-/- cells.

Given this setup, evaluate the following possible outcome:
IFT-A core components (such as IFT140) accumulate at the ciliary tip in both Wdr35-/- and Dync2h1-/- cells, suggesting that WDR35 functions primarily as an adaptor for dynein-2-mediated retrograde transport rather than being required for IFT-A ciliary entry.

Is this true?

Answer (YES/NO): NO